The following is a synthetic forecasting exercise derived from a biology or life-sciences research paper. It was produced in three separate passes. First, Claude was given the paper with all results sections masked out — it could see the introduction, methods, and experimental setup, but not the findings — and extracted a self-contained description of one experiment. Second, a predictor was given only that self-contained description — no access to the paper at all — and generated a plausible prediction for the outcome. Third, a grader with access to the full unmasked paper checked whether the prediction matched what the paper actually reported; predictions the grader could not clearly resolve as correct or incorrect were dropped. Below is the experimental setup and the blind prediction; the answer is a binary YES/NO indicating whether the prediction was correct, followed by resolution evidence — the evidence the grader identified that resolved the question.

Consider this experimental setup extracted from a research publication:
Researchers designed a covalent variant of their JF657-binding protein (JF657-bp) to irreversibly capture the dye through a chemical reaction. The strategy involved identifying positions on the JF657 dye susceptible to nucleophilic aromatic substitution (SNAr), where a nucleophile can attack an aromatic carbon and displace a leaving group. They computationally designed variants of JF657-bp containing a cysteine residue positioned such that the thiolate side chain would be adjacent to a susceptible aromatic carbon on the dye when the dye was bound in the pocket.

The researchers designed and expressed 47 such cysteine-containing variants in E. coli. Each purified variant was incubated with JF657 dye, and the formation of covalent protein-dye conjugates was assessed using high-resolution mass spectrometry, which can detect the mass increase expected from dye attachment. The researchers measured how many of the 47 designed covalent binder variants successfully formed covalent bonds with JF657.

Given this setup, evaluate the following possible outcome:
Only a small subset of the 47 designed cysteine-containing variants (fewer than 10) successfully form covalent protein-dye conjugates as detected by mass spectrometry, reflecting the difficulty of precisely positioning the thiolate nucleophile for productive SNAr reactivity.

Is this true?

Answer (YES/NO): NO